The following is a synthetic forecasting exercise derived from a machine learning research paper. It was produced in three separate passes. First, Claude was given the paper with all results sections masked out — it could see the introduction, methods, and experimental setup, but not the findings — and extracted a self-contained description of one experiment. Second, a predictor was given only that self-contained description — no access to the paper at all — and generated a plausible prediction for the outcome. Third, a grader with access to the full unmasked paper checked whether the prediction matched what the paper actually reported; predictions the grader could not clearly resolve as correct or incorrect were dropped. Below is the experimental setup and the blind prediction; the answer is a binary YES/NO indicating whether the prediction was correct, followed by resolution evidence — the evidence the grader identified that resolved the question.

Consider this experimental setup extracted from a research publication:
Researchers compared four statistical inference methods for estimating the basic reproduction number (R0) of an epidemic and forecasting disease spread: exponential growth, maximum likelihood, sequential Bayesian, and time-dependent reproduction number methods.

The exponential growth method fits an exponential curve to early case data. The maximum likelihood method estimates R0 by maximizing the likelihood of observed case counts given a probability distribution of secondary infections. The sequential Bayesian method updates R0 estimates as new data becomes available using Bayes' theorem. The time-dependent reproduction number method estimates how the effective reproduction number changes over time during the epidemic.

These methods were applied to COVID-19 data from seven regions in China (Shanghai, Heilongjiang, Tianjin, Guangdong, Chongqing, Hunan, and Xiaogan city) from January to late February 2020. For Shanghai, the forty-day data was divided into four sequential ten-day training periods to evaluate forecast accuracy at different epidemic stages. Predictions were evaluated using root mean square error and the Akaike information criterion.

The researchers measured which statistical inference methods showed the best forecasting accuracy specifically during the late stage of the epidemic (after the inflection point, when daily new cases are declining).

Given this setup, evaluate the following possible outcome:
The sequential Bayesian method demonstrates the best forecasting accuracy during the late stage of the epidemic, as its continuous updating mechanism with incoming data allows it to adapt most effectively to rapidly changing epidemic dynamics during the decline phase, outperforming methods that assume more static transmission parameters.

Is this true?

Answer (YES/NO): NO